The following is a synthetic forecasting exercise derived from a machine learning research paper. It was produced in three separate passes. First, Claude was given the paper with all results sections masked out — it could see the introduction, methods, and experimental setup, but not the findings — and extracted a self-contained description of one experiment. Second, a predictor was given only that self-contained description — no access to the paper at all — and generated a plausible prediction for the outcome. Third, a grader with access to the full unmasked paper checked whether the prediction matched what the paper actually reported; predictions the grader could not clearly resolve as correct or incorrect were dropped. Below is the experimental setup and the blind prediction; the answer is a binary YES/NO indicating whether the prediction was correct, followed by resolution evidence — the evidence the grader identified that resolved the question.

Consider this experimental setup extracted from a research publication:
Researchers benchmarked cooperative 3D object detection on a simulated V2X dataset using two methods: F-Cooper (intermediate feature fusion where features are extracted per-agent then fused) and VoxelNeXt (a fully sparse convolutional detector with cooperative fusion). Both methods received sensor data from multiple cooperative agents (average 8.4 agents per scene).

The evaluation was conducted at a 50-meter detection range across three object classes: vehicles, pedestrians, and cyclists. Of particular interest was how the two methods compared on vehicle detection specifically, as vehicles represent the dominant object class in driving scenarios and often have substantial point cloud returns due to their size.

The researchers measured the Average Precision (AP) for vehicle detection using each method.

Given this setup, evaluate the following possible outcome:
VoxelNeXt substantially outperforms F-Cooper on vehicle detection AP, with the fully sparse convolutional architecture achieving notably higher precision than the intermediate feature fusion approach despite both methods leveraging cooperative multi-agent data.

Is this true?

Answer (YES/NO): NO